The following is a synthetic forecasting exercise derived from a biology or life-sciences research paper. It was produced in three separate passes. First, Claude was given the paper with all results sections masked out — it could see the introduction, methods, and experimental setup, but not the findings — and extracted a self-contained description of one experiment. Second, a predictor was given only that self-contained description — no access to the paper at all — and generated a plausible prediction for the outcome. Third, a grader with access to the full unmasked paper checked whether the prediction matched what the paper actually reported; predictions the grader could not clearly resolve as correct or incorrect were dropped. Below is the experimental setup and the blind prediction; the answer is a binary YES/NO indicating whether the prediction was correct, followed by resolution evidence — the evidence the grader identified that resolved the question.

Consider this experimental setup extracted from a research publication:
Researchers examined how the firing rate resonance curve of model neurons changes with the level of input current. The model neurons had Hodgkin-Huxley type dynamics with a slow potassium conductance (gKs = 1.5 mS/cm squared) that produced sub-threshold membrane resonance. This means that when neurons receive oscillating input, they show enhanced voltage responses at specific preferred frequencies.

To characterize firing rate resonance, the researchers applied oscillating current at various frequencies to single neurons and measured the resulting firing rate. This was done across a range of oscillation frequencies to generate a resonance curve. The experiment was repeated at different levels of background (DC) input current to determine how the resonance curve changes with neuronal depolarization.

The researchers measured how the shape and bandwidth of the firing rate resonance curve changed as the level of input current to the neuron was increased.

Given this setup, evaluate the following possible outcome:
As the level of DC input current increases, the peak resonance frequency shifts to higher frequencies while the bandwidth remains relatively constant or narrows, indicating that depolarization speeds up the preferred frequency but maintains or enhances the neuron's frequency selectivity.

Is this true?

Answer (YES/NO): NO